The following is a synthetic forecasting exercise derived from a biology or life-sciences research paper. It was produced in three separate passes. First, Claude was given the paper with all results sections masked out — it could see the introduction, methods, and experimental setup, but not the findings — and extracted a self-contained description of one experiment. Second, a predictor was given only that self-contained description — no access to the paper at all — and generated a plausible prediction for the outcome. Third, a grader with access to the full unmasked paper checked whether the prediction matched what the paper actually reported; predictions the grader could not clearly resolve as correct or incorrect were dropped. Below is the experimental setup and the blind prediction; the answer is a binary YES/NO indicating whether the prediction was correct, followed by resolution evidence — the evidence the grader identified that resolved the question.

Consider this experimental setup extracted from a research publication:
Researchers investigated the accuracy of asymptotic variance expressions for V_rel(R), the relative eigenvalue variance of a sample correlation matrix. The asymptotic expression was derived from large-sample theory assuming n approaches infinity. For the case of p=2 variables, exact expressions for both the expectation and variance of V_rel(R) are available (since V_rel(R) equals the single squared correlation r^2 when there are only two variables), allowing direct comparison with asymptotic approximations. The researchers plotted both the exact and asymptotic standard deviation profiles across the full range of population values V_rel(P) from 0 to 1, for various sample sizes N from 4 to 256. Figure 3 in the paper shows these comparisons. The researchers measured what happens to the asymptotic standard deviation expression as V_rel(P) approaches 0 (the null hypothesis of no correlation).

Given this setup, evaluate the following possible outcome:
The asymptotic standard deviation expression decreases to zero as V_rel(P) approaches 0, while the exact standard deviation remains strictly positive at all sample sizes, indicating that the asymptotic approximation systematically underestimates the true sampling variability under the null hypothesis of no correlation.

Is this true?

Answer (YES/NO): YES